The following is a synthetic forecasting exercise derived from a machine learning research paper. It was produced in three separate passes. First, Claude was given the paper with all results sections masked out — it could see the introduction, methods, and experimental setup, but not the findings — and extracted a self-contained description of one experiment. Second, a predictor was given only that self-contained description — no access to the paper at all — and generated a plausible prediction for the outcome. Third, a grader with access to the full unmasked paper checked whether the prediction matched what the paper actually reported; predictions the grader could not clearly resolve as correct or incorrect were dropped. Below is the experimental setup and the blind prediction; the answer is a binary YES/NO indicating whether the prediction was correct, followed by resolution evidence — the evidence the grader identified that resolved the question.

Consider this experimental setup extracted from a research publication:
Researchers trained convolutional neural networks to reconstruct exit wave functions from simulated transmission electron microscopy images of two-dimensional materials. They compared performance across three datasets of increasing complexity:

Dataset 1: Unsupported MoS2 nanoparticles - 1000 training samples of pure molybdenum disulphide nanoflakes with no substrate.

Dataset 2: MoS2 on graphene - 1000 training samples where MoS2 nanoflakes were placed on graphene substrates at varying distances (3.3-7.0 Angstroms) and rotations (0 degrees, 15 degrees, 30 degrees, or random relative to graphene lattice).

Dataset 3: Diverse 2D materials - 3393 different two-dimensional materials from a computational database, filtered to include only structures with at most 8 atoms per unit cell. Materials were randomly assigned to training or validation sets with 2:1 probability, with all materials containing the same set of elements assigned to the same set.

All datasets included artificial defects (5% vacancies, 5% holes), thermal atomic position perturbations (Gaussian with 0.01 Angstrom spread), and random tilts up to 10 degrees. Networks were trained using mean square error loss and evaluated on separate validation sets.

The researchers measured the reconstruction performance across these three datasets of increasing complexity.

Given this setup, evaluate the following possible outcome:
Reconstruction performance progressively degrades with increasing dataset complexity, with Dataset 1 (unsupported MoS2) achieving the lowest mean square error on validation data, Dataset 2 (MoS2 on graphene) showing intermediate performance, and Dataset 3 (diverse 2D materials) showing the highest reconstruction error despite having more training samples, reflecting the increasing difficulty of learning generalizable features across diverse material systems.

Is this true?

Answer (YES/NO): YES